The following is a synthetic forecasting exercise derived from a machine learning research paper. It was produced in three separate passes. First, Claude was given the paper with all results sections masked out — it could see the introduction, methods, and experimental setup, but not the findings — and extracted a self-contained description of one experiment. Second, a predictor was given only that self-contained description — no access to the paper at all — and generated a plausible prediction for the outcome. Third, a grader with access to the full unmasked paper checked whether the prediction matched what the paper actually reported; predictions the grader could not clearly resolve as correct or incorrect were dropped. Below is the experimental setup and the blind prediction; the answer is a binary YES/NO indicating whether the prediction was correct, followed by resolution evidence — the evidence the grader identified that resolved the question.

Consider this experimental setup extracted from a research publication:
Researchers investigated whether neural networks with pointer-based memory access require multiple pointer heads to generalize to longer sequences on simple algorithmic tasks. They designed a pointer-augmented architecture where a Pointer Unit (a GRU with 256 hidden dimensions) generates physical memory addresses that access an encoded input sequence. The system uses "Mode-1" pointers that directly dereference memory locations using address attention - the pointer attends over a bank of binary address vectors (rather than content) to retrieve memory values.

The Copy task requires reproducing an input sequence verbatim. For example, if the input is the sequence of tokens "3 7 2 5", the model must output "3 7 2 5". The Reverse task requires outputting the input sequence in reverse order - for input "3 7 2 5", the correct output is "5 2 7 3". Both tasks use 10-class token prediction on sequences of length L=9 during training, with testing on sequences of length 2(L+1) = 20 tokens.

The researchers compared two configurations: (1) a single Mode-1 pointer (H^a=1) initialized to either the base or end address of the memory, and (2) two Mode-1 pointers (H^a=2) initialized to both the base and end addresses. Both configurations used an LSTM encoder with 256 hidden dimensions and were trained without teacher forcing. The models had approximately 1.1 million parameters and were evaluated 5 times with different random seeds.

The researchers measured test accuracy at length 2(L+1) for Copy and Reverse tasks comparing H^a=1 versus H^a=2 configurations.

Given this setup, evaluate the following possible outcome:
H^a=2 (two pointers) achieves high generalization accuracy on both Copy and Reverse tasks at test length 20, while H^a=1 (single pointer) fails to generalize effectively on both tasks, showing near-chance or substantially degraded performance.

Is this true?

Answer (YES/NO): YES